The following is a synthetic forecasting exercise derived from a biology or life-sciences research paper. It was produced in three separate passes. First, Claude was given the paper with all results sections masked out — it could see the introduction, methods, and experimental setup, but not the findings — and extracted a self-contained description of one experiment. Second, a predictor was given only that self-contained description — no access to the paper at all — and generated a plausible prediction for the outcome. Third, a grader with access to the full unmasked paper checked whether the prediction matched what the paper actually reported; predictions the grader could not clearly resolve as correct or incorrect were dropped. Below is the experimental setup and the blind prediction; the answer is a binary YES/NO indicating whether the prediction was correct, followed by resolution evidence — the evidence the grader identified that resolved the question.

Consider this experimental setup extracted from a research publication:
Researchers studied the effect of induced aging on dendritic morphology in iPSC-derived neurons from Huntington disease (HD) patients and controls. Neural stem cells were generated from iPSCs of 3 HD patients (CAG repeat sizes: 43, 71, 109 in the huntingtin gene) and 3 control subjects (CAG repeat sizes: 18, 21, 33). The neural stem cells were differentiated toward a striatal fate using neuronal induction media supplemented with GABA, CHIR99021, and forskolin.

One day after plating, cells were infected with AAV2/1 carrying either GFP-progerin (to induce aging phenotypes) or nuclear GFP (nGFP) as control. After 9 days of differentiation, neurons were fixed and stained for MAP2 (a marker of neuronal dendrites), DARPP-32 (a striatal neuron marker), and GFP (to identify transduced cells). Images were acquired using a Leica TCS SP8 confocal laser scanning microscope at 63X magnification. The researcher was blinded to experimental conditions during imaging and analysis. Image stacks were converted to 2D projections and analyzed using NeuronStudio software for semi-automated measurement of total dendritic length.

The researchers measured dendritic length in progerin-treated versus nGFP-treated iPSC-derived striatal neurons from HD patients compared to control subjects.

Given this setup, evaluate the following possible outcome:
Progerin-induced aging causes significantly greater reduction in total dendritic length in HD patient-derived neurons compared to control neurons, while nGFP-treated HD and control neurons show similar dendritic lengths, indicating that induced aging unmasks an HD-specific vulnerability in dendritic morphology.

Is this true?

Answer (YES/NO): NO